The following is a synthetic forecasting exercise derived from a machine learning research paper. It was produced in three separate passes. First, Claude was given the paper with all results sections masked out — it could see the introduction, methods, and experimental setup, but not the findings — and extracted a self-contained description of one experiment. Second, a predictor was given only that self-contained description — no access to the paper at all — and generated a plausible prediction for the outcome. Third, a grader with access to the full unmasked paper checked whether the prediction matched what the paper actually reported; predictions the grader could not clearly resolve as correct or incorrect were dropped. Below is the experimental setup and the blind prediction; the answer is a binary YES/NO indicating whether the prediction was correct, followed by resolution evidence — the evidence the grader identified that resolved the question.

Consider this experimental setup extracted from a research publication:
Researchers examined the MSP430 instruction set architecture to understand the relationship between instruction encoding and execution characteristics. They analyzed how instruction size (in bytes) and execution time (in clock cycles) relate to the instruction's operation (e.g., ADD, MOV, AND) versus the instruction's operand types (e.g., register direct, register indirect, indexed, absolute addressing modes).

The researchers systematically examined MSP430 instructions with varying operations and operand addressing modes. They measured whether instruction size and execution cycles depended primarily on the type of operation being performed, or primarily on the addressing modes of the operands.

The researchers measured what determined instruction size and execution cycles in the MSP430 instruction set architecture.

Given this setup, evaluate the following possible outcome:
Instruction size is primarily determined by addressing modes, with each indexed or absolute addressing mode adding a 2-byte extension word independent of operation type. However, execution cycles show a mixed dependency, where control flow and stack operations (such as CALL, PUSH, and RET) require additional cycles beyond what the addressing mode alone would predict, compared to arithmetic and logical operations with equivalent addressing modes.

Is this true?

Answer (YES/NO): NO